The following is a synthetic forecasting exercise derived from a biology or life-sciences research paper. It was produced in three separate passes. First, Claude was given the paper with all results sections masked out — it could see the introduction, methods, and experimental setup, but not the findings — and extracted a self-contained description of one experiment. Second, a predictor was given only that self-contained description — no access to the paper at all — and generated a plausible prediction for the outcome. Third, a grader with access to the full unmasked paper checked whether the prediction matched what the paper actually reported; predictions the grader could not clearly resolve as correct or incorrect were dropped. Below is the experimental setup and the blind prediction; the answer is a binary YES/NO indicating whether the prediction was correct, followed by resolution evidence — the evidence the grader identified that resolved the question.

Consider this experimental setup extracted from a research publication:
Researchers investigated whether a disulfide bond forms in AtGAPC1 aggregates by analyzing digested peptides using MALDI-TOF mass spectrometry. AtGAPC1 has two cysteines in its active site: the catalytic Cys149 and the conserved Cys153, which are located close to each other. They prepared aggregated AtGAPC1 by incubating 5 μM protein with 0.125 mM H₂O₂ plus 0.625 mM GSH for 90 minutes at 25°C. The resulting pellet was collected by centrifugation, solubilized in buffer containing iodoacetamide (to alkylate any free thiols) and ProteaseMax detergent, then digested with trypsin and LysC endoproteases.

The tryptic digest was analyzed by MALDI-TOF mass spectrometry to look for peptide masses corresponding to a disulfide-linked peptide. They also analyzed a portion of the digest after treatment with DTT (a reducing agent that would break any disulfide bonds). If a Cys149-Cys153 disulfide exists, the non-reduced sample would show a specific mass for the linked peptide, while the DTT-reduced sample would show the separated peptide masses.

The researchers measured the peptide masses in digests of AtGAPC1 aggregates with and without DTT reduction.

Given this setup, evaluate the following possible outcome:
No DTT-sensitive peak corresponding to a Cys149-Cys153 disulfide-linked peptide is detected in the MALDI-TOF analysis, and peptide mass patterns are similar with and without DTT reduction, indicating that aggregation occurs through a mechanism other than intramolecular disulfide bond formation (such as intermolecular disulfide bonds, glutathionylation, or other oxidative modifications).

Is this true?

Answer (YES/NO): NO